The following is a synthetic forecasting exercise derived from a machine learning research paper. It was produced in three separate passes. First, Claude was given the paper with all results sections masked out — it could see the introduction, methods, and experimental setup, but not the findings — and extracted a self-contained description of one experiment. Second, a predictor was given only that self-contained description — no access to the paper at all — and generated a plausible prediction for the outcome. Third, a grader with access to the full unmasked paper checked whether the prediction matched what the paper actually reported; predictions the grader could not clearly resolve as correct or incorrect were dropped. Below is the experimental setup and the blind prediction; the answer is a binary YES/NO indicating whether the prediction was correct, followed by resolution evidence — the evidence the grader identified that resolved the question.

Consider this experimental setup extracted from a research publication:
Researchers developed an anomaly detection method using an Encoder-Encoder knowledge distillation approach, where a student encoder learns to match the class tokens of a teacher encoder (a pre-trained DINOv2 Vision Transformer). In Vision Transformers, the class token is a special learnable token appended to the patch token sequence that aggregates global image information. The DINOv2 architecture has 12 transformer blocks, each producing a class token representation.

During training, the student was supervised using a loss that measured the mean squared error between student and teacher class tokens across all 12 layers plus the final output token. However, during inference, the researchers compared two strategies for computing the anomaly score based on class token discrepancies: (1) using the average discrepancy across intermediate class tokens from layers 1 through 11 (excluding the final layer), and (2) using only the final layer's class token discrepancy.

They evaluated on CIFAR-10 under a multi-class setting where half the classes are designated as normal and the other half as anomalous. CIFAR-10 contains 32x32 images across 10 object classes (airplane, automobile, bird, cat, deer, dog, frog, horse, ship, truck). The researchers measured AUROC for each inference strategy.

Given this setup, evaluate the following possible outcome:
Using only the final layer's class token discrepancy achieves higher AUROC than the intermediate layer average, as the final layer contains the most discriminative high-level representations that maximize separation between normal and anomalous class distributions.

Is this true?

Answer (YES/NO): YES